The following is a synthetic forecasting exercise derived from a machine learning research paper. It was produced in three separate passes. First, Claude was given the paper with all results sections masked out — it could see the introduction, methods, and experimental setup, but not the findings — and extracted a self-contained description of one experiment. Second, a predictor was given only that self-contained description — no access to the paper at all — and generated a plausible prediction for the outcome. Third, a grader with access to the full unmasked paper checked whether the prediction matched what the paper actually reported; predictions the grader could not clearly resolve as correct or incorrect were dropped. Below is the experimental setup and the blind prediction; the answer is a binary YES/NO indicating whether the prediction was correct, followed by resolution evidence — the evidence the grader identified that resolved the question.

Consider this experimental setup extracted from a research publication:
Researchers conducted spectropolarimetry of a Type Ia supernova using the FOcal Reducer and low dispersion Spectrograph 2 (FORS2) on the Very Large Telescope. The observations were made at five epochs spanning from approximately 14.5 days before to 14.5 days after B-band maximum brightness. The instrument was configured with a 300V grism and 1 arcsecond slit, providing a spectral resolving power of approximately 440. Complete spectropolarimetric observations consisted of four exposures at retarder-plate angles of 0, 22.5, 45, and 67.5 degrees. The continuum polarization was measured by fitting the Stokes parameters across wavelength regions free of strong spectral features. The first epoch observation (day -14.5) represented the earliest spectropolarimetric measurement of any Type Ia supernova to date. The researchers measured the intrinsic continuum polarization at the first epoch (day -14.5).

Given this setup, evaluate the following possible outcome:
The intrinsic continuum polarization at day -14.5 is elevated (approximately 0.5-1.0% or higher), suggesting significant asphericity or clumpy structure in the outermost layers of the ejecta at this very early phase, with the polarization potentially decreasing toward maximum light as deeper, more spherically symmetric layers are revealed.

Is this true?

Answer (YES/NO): NO